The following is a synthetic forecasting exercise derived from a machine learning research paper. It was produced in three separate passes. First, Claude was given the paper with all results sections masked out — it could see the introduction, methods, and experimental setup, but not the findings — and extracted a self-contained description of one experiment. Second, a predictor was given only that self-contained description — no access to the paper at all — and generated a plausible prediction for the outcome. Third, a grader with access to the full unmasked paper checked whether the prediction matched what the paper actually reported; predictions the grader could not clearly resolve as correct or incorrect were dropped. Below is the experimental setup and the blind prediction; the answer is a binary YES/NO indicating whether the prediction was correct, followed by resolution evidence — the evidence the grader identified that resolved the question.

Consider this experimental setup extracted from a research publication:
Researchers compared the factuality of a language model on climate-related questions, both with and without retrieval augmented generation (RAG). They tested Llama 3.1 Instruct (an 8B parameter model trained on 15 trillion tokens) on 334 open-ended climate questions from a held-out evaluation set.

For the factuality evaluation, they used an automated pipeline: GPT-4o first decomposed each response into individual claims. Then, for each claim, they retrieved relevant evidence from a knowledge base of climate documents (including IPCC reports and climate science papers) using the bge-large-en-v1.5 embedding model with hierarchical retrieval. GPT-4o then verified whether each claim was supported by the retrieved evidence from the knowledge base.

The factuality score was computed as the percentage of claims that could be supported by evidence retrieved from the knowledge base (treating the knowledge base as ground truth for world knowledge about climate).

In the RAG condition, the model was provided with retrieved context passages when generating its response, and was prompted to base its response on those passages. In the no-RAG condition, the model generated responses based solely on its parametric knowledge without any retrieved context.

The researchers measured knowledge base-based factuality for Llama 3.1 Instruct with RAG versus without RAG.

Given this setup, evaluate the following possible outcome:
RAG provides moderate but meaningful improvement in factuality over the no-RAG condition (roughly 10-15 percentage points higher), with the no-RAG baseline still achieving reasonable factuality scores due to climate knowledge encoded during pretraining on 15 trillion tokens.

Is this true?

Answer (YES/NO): YES